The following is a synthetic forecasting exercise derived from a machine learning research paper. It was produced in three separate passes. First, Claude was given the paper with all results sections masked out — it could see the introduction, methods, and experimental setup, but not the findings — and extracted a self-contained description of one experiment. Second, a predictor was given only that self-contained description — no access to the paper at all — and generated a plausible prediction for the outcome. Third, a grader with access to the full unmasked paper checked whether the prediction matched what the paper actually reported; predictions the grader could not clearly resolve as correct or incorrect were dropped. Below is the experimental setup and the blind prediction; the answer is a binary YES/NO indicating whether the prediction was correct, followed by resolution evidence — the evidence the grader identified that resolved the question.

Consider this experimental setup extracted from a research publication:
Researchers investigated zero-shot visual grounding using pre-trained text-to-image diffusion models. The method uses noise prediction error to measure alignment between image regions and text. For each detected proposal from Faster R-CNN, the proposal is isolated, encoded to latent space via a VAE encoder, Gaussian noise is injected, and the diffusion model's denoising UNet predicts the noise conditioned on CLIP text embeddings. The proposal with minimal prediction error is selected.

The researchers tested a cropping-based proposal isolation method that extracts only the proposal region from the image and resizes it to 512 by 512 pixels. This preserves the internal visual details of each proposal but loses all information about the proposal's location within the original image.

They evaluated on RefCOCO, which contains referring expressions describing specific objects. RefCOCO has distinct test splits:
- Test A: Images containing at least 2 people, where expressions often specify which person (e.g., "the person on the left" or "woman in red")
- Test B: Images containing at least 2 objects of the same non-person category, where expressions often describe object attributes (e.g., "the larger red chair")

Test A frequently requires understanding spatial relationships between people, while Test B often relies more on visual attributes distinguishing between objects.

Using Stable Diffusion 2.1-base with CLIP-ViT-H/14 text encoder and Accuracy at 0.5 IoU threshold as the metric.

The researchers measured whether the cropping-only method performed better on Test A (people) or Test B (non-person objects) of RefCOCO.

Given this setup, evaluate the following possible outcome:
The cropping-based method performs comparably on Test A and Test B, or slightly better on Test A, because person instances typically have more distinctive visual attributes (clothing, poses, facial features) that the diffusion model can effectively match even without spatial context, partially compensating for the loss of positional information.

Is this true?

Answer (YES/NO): NO